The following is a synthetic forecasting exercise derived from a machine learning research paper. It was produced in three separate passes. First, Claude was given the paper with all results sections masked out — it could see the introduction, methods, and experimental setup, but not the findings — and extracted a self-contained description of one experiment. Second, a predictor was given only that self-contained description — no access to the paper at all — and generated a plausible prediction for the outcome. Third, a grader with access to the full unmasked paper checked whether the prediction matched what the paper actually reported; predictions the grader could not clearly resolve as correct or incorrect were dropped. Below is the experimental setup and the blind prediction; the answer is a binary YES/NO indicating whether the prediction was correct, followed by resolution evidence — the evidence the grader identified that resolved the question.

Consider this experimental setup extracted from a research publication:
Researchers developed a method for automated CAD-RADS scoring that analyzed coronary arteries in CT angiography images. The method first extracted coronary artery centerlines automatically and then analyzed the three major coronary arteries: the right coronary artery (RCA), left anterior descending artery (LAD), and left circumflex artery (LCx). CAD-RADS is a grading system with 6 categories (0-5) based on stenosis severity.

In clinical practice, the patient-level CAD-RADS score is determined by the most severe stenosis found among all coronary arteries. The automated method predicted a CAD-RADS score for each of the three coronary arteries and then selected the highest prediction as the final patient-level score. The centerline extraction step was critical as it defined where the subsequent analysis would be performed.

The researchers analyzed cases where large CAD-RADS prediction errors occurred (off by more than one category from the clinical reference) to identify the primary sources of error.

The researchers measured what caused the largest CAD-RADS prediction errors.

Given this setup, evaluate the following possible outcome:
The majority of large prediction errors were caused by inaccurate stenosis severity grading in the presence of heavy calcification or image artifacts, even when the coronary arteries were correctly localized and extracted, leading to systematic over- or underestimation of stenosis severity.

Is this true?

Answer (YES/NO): NO